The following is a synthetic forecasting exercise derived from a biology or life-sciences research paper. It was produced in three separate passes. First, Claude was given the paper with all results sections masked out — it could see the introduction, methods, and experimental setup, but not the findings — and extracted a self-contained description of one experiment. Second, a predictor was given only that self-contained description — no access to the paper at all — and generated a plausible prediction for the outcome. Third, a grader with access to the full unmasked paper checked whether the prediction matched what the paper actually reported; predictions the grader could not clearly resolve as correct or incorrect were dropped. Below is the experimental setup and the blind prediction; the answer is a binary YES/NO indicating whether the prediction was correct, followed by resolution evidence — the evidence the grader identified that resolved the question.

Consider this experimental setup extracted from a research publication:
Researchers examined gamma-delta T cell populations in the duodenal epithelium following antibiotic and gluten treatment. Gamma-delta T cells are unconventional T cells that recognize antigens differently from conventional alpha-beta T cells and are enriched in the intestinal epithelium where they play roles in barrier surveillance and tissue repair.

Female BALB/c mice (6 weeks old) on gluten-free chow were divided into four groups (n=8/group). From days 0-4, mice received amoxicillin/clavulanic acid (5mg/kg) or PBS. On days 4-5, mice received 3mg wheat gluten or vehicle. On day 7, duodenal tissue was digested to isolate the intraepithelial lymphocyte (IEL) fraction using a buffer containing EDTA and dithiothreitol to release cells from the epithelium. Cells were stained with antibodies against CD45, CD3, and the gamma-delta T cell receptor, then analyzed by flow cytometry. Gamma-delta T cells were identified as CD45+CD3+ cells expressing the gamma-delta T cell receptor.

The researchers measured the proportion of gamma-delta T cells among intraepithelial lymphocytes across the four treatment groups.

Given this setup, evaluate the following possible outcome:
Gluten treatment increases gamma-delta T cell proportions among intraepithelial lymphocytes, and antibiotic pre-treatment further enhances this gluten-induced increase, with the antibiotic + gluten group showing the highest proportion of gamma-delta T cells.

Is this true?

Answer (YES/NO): NO